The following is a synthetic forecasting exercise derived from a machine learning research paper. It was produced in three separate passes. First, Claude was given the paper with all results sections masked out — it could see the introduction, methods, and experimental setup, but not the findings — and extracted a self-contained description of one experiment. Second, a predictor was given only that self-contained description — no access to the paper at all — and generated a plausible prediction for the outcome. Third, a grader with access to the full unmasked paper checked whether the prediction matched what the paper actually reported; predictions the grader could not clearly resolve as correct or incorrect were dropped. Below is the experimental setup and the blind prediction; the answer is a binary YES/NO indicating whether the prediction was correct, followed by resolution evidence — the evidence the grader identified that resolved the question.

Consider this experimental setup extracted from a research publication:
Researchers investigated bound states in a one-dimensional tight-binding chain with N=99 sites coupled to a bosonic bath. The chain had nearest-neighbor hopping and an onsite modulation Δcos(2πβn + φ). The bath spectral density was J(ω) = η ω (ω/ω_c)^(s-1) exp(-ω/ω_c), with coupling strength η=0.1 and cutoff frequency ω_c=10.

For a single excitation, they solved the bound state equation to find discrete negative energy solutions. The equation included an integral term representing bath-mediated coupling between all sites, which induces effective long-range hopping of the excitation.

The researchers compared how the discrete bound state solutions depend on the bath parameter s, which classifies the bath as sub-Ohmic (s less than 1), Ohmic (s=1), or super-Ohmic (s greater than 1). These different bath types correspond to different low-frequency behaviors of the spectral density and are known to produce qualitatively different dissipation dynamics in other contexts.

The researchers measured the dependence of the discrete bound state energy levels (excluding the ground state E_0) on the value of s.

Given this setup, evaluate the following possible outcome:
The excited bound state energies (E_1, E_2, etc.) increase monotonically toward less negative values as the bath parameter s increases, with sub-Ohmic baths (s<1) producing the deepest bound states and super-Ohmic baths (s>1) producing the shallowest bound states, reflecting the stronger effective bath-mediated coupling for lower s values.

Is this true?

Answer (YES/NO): NO